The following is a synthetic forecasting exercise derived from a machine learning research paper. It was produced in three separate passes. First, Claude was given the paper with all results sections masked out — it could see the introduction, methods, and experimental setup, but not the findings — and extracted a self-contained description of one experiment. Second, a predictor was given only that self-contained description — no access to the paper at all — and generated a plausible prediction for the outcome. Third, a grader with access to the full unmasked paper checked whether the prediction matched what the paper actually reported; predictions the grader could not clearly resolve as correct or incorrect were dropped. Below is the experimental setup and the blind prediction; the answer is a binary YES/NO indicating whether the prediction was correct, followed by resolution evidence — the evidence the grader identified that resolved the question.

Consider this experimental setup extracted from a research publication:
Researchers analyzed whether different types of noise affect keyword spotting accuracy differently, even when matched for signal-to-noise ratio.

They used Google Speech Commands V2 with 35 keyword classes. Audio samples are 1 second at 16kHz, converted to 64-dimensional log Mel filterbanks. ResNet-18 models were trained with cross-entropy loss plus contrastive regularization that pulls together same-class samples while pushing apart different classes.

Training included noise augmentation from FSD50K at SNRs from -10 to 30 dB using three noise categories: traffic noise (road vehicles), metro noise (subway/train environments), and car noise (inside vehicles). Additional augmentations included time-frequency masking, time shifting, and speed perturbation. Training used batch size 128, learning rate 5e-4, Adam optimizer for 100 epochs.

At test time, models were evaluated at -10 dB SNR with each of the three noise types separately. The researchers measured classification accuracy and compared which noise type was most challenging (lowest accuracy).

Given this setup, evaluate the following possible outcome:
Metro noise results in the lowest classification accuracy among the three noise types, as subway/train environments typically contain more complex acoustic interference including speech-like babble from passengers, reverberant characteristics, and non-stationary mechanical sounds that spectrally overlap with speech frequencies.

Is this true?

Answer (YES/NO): NO